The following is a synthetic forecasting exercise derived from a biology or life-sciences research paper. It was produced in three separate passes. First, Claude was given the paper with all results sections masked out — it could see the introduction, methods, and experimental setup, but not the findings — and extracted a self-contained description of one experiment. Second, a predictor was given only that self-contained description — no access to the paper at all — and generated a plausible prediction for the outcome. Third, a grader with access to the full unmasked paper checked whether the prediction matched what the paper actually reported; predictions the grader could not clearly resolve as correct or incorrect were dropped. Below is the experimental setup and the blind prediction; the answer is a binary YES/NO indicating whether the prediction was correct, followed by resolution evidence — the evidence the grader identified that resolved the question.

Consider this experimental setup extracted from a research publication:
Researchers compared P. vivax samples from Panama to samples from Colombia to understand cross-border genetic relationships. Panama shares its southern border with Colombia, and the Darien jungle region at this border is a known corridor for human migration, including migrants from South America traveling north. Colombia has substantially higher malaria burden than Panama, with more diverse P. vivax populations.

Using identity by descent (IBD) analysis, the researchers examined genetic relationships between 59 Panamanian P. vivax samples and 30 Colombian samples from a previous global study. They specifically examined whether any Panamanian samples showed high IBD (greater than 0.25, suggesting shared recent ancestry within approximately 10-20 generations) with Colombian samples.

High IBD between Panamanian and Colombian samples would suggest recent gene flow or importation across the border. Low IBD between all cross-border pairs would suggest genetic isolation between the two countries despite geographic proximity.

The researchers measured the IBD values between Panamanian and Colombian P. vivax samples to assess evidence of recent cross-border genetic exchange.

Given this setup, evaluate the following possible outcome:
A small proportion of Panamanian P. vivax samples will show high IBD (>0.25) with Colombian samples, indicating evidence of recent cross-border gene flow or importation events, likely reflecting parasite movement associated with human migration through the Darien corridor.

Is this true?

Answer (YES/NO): NO